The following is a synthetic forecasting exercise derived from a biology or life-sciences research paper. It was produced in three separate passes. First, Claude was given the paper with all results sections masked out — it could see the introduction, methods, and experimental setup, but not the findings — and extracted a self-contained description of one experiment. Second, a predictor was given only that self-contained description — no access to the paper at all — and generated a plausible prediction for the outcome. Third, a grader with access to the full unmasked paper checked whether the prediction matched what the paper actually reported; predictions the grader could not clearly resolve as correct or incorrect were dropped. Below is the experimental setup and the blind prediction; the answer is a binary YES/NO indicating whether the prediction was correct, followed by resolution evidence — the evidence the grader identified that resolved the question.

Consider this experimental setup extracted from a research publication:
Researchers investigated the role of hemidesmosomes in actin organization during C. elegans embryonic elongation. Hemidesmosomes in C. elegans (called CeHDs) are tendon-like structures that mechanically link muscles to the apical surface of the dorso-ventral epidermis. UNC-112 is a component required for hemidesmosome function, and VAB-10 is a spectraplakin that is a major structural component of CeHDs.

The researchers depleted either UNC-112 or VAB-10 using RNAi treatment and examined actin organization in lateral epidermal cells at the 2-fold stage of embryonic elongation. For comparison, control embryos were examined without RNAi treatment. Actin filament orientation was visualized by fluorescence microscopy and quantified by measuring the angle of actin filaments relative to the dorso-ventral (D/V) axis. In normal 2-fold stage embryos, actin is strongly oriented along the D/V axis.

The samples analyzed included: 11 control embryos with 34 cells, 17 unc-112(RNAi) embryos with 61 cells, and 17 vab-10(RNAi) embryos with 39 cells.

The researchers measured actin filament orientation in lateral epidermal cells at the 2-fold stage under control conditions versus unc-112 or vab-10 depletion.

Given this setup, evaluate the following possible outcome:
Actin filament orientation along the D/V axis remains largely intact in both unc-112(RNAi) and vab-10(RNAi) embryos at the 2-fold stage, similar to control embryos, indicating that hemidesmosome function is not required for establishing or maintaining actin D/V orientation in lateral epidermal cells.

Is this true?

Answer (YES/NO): NO